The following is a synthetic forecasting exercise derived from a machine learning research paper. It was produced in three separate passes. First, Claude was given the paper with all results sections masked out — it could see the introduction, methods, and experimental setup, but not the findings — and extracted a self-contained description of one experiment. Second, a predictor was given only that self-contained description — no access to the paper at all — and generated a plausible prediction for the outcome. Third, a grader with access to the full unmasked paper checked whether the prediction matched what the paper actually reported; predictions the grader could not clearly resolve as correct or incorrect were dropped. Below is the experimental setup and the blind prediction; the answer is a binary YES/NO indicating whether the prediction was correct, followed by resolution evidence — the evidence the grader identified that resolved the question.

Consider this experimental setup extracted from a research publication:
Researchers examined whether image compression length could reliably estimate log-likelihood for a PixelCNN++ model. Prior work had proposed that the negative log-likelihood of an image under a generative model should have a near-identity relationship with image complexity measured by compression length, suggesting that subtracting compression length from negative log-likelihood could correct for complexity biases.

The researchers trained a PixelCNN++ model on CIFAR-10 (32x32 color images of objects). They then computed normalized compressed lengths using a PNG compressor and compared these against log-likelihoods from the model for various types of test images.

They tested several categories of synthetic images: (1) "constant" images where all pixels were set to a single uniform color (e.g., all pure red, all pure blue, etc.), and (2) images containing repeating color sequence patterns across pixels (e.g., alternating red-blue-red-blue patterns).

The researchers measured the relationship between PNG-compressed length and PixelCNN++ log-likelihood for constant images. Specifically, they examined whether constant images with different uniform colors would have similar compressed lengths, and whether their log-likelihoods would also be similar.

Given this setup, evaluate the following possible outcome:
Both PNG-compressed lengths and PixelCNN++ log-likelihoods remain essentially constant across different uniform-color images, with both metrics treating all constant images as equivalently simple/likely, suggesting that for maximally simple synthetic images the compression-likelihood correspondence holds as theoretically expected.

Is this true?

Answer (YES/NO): NO